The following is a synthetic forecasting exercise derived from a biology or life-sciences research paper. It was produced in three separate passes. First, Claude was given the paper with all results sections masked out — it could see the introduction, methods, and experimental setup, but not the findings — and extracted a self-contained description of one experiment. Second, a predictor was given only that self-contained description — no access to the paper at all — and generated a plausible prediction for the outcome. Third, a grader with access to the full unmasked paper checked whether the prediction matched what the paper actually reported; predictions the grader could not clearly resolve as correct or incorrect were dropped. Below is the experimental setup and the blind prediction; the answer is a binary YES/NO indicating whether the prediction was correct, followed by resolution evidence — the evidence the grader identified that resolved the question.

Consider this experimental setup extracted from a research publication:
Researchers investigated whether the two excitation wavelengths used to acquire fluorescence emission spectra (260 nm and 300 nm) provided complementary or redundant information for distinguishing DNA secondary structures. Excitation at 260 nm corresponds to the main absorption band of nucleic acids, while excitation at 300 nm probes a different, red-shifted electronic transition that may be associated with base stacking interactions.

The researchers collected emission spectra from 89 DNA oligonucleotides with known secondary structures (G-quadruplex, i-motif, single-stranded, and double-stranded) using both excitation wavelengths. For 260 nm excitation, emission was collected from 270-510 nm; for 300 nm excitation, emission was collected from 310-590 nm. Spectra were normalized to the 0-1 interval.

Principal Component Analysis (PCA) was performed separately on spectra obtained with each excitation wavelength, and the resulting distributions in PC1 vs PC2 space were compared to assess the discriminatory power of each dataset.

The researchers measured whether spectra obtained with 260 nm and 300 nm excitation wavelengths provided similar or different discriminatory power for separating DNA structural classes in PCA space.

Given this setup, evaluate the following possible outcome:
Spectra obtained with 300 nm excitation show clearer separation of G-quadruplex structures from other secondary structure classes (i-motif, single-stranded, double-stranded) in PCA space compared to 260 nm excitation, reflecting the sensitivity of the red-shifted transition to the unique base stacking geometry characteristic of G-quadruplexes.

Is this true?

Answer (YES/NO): NO